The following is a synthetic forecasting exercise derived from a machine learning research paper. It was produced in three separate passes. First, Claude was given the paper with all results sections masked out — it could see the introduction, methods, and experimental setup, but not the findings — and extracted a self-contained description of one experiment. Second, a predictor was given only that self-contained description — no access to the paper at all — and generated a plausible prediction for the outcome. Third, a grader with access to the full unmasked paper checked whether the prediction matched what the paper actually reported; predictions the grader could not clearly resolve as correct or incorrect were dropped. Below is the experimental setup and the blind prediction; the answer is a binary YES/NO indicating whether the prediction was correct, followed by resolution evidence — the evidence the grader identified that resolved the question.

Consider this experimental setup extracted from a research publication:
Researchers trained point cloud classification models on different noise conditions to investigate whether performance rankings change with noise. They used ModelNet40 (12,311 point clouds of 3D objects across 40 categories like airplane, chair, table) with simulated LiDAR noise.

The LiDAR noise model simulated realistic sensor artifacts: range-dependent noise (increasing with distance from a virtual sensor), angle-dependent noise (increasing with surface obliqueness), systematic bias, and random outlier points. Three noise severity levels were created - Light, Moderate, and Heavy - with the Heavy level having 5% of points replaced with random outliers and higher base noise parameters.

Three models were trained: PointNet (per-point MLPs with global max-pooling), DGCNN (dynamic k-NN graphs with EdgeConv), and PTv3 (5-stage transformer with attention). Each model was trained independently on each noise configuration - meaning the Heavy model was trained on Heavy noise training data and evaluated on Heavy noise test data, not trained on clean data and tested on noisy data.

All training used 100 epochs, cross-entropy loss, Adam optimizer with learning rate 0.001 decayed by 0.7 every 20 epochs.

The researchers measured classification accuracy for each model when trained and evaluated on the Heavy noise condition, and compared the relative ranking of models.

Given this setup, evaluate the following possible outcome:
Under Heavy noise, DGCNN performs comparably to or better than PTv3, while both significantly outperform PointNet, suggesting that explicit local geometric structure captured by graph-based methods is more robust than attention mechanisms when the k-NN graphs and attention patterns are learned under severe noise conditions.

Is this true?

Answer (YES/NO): YES